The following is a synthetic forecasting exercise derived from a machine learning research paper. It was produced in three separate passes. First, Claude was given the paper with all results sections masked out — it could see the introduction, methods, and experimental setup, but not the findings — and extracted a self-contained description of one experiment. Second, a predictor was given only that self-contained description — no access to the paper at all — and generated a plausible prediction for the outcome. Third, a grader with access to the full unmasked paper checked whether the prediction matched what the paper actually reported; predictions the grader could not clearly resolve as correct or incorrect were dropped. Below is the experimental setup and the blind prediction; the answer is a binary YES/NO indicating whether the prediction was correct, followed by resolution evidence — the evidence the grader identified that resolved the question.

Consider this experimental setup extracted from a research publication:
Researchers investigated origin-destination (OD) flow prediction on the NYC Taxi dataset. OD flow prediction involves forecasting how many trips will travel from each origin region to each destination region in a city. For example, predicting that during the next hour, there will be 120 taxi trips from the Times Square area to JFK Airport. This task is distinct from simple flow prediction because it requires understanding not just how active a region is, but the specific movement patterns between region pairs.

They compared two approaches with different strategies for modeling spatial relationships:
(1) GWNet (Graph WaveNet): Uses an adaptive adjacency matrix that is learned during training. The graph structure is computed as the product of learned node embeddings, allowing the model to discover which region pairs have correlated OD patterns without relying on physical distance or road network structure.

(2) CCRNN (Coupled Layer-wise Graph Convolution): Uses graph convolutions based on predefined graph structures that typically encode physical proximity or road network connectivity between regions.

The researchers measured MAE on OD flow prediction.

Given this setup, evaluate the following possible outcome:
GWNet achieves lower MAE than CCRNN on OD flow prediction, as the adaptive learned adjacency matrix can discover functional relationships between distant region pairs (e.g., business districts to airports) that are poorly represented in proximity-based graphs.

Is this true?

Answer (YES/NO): NO